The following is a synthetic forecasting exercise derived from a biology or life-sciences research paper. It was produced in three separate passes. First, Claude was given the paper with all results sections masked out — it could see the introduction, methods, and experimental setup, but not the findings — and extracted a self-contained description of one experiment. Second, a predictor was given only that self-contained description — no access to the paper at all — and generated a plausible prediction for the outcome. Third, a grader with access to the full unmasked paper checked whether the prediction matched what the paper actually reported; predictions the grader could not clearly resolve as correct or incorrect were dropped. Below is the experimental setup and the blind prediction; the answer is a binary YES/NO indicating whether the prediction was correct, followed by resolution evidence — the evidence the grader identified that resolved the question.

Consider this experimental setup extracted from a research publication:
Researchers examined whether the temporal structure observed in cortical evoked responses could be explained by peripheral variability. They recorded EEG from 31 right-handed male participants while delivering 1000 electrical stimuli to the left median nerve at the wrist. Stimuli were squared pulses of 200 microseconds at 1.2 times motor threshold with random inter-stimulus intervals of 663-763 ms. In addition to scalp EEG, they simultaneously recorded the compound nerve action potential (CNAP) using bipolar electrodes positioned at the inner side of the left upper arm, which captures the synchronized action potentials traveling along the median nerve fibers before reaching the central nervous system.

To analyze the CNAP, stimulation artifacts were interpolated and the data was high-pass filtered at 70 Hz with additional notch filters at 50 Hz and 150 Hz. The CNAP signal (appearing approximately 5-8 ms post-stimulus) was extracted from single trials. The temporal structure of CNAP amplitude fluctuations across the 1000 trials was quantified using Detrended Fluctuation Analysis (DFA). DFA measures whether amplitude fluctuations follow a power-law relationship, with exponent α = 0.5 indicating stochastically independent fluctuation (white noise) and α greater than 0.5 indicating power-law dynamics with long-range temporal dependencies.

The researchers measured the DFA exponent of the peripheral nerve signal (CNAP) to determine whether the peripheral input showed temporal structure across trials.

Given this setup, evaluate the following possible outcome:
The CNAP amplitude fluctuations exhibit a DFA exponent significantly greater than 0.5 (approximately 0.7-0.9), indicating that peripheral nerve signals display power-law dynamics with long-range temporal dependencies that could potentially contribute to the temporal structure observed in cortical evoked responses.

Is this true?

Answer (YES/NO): NO